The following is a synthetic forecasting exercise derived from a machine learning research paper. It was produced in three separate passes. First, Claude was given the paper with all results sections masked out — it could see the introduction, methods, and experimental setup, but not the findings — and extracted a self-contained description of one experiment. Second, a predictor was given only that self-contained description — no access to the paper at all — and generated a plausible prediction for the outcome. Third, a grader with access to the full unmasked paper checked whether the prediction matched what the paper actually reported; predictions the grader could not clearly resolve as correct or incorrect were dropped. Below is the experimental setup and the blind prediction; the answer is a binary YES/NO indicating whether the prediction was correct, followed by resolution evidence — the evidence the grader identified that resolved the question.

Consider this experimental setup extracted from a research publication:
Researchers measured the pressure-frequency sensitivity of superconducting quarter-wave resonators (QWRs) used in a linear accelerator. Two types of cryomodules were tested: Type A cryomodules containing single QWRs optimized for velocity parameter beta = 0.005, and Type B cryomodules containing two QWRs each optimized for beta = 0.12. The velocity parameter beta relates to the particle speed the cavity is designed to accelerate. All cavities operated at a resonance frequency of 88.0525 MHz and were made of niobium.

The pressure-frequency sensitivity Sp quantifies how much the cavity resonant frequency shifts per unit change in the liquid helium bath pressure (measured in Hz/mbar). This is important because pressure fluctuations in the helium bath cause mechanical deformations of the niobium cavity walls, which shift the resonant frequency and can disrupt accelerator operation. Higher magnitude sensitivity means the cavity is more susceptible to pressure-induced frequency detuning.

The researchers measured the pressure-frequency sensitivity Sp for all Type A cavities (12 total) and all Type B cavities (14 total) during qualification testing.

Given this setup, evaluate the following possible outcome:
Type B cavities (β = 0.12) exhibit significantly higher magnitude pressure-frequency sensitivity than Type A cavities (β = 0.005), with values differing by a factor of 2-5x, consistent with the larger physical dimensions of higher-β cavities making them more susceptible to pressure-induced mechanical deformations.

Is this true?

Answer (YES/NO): YES